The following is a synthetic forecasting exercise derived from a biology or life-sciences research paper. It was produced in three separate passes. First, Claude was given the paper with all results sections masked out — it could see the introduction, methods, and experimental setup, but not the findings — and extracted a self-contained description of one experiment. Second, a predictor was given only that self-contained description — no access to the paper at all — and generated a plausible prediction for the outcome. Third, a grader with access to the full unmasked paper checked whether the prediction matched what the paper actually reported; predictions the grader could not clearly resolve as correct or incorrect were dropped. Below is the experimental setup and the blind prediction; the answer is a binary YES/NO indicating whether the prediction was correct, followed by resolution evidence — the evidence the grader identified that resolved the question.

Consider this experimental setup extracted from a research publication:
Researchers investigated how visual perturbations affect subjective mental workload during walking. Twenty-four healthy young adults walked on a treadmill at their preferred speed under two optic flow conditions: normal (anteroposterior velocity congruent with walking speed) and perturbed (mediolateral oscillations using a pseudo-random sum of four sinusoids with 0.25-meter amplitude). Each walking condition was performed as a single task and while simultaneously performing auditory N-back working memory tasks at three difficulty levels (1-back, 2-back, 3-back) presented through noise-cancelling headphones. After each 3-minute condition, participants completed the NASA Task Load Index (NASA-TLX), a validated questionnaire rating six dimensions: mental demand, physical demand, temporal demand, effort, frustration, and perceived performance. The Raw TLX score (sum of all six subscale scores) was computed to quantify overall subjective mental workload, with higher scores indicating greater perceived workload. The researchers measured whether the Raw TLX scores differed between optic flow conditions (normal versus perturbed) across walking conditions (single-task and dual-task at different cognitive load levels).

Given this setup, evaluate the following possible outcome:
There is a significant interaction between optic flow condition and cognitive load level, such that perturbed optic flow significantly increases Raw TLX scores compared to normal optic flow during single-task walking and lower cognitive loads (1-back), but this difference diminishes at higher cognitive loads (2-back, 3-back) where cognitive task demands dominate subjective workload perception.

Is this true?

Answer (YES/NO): NO